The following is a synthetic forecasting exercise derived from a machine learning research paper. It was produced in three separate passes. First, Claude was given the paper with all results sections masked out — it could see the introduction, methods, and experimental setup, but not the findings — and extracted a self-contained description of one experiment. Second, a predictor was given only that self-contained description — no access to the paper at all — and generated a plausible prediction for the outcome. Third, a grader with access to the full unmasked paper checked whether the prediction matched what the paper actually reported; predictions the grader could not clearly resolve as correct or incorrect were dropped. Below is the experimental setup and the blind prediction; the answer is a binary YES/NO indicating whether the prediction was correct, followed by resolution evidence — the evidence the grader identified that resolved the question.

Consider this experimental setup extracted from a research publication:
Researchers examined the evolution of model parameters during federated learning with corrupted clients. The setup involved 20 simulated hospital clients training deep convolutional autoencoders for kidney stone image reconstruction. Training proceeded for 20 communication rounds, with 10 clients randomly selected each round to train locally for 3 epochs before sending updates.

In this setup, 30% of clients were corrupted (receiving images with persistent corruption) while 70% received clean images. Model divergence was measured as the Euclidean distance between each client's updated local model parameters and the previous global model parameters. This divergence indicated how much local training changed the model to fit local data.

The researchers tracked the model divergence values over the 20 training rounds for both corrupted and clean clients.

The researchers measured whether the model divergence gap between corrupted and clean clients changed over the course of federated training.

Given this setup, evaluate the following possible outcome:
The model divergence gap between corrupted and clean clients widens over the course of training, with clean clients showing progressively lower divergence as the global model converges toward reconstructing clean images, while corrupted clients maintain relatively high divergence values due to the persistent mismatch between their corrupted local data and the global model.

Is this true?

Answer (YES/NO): YES